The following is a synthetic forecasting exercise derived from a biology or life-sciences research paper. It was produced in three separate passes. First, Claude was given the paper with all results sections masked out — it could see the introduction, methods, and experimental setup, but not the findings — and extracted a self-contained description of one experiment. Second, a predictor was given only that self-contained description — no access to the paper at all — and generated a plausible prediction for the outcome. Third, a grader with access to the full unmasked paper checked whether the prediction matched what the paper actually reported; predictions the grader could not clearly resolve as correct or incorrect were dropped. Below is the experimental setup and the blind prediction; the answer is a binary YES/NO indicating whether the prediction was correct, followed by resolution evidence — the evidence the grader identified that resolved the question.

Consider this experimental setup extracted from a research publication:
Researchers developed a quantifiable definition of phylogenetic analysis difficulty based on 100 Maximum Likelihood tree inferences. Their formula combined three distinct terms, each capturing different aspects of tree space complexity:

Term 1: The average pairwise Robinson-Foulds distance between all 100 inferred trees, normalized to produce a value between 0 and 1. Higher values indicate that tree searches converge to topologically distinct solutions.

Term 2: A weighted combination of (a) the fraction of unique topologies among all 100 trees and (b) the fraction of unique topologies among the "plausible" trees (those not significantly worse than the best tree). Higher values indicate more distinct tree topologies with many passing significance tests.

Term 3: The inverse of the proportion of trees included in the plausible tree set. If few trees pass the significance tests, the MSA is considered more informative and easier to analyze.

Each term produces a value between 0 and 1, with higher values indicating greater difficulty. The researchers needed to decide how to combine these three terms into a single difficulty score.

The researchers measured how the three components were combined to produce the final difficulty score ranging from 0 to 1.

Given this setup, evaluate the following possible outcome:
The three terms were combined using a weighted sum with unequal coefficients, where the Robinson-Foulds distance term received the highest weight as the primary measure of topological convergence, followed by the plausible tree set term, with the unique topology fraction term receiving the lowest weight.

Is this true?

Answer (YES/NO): NO